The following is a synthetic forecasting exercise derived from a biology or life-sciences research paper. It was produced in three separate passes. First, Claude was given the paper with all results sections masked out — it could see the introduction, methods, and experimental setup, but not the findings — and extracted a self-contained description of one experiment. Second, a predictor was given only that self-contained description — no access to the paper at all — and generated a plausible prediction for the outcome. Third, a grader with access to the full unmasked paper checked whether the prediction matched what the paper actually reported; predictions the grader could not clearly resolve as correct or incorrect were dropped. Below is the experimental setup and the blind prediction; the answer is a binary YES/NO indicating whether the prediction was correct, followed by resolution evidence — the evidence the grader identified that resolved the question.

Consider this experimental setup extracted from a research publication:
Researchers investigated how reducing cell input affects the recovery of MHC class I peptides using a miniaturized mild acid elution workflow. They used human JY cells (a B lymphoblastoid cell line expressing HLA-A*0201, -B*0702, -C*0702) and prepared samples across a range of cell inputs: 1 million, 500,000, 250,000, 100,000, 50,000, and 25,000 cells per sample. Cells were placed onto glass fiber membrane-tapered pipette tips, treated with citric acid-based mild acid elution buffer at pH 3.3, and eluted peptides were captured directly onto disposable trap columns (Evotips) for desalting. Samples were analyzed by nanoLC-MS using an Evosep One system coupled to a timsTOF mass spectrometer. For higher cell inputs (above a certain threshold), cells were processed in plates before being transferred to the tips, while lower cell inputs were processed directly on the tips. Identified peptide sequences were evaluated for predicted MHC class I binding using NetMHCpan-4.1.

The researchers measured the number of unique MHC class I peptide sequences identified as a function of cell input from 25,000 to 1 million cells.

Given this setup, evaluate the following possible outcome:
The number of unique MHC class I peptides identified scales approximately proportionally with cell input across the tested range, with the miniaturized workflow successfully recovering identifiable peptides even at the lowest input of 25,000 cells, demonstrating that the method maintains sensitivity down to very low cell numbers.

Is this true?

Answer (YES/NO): NO